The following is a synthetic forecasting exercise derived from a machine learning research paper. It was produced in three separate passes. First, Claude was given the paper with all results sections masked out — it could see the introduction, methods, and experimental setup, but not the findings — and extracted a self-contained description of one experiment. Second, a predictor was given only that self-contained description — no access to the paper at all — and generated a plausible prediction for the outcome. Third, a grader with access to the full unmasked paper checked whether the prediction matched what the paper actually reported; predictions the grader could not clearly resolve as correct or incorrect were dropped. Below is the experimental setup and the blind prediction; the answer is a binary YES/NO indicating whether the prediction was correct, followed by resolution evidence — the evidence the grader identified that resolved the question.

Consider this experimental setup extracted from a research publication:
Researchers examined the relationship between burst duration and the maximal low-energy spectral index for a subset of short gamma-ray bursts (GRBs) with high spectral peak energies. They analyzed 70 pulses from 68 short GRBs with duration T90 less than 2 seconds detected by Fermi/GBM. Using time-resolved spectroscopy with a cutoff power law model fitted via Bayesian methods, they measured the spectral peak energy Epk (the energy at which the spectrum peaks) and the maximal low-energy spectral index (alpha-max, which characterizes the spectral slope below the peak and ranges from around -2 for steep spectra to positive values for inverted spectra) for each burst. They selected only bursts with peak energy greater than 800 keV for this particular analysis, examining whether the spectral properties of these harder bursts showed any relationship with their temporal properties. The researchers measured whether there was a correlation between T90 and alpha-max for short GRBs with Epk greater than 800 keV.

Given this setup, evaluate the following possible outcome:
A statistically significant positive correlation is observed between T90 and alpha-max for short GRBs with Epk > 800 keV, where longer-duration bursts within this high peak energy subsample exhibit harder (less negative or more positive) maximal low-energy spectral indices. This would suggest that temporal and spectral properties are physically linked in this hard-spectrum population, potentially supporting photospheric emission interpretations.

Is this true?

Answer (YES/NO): NO